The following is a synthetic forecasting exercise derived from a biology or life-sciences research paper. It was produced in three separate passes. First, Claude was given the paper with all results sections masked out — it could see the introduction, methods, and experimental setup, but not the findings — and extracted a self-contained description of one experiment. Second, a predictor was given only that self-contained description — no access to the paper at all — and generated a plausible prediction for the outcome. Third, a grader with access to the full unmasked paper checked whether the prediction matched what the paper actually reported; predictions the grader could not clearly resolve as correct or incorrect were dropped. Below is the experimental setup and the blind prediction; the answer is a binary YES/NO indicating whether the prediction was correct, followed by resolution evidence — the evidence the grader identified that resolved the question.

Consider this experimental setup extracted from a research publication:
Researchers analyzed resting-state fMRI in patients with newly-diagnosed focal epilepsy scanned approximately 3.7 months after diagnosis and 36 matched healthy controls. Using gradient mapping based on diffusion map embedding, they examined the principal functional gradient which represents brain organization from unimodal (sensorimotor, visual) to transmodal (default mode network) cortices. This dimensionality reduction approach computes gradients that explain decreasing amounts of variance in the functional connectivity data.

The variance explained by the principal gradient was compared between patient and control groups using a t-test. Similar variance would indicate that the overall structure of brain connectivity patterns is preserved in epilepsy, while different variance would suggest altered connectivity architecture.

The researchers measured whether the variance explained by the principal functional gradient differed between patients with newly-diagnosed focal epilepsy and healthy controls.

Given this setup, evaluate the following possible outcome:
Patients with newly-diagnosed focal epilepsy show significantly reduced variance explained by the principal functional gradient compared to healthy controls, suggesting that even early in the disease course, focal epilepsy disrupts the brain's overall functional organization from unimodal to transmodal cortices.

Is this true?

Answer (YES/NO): NO